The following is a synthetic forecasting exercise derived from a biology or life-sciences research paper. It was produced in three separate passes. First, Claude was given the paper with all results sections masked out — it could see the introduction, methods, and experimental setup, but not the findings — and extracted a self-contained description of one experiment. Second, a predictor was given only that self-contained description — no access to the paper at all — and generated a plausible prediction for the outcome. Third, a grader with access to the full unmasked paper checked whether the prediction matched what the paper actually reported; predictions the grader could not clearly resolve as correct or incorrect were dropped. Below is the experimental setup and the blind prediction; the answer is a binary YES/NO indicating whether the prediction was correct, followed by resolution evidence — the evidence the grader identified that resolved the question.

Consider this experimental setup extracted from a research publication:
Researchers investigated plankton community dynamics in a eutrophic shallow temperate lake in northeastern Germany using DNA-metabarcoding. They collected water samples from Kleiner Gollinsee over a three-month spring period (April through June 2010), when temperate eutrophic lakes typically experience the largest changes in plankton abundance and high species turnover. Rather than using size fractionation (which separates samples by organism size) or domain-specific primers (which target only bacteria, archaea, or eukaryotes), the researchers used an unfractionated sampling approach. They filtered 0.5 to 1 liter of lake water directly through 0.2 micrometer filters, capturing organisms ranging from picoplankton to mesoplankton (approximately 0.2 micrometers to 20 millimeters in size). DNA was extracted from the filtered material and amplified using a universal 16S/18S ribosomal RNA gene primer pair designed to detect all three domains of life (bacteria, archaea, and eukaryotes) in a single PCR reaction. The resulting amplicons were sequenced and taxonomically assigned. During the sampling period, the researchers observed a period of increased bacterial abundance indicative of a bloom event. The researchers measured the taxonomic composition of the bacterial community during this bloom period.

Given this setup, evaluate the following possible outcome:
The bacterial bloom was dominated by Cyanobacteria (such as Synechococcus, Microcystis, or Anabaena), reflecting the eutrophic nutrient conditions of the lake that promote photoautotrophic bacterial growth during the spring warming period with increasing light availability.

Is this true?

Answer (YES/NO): NO